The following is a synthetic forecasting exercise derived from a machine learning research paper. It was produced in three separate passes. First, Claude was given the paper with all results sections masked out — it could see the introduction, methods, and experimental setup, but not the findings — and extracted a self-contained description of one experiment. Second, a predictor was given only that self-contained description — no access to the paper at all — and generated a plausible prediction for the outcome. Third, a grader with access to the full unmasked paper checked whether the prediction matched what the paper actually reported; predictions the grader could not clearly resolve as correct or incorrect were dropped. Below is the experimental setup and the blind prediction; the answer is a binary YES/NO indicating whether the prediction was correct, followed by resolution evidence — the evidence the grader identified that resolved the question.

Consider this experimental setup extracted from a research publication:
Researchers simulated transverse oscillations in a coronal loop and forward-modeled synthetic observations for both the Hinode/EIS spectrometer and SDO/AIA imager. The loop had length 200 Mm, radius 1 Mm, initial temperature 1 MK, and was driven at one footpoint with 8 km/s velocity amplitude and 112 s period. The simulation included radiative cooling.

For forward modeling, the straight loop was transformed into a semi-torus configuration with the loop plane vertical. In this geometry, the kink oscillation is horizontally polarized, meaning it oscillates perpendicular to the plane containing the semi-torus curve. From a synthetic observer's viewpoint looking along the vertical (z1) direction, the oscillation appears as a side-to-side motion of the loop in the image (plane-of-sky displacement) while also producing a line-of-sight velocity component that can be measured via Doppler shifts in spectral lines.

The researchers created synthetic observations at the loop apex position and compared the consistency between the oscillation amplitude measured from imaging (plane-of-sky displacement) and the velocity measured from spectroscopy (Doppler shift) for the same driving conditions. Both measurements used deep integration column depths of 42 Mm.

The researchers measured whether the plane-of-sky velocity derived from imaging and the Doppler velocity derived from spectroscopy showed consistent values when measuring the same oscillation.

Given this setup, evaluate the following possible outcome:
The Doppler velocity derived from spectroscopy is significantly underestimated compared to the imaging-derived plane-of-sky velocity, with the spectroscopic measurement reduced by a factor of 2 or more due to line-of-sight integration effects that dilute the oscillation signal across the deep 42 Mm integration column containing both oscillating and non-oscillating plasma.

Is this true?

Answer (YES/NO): YES